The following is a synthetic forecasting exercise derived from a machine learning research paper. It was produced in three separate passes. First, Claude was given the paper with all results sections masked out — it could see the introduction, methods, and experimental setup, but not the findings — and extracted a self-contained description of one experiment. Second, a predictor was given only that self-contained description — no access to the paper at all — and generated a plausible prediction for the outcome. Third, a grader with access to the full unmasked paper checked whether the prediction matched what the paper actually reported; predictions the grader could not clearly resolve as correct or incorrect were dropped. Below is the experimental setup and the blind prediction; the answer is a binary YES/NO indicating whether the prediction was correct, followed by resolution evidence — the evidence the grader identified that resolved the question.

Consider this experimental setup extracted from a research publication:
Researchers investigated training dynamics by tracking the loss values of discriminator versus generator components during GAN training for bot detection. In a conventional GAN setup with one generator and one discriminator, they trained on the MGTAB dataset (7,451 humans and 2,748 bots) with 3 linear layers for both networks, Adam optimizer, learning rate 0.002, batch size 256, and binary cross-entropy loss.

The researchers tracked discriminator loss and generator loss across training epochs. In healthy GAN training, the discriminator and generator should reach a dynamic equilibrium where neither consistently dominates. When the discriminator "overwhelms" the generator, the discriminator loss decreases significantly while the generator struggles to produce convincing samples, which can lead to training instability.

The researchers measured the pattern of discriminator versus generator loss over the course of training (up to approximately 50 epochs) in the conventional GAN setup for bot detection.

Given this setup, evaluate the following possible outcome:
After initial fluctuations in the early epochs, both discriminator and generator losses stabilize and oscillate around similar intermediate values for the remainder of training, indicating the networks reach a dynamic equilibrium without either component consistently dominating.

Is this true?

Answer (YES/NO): NO